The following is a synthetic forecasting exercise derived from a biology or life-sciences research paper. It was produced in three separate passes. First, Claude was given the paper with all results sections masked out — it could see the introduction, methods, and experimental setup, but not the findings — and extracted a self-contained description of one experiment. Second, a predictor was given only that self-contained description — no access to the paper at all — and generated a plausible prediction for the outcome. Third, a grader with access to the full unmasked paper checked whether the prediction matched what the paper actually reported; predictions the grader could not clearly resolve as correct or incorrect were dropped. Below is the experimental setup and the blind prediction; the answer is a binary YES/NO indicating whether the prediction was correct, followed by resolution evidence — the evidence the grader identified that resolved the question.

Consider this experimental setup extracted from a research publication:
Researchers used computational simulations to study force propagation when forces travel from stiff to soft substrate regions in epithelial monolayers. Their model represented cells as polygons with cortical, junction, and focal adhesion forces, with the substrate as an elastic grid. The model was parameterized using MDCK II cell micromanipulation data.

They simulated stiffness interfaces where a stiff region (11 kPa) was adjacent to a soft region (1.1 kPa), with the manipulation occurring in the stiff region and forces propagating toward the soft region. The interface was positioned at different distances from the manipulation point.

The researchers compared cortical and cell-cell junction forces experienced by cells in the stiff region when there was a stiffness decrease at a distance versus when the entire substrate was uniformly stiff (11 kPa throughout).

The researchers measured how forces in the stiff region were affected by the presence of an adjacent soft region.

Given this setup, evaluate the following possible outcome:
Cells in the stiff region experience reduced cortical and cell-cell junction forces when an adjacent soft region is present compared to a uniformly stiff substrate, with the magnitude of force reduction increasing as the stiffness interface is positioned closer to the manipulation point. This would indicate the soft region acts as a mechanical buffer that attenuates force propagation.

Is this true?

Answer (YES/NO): YES